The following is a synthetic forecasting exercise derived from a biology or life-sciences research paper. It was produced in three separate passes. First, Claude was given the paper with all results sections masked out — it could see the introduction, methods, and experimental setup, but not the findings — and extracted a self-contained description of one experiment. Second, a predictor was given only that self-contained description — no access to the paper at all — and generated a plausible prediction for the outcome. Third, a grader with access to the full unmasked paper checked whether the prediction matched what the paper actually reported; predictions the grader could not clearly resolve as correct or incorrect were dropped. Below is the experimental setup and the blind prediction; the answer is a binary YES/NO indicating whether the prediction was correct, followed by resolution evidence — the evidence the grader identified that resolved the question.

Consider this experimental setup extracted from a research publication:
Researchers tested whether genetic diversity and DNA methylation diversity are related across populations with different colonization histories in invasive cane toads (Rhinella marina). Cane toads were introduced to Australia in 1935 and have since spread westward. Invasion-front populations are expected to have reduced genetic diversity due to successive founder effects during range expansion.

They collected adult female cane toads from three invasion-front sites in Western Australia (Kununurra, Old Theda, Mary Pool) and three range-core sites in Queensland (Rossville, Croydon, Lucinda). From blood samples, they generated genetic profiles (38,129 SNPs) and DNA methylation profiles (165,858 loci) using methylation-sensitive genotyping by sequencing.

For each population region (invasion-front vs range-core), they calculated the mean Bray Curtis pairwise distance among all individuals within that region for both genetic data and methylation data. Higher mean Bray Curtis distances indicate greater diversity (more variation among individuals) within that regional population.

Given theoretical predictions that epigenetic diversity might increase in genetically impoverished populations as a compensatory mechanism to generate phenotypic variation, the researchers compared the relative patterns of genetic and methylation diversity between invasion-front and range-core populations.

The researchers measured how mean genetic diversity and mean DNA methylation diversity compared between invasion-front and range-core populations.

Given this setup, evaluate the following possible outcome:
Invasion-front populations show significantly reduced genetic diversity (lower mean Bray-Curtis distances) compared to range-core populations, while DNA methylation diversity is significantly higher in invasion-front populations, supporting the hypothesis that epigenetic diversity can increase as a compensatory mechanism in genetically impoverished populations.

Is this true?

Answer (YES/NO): NO